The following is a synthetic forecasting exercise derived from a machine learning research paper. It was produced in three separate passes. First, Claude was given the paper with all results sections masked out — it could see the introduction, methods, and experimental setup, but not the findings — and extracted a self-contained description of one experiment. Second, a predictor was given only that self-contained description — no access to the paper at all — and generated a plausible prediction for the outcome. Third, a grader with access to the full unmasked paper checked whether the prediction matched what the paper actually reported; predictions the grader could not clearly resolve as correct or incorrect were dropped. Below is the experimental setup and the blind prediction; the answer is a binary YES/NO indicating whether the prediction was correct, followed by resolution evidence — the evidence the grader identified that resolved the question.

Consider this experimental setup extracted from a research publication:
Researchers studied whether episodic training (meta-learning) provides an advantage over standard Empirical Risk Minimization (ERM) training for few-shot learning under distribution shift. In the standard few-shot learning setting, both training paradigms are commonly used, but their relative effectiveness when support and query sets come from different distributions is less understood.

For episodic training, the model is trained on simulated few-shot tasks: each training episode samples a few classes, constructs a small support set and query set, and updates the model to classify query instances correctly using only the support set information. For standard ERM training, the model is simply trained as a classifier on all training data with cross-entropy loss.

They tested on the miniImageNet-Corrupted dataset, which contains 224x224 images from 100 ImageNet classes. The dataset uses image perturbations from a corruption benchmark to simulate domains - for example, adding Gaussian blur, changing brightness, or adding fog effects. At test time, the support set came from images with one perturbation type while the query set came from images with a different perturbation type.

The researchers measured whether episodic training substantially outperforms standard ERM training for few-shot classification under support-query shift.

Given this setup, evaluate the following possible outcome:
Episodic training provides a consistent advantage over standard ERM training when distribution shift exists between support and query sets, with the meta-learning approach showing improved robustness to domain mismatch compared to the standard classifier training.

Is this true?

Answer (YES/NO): NO